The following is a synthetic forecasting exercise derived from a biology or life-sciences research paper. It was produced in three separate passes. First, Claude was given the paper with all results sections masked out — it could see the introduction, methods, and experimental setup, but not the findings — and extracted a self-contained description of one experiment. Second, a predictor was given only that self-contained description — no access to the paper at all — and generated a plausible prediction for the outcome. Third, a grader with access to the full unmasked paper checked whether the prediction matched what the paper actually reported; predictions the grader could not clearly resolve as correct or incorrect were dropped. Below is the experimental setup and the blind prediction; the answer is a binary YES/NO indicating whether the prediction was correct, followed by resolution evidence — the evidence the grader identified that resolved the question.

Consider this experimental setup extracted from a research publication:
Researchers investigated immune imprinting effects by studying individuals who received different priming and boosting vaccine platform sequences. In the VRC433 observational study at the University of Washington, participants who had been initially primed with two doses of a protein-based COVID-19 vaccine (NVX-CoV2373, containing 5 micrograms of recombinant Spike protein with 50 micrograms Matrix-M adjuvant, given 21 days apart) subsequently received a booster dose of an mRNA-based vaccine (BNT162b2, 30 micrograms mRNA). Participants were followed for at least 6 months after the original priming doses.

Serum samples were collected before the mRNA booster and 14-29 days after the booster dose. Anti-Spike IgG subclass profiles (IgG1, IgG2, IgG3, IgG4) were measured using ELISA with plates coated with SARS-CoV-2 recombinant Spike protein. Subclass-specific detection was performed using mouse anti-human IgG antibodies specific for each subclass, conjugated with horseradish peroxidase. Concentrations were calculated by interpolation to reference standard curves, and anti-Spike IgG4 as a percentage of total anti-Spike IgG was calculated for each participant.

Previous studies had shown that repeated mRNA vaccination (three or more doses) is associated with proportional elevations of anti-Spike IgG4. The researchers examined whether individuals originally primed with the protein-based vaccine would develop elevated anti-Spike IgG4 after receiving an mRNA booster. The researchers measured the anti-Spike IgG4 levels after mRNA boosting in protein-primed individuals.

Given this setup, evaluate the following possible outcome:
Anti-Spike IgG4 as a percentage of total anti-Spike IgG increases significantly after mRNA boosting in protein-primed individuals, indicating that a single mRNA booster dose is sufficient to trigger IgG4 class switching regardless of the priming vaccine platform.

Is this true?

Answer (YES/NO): NO